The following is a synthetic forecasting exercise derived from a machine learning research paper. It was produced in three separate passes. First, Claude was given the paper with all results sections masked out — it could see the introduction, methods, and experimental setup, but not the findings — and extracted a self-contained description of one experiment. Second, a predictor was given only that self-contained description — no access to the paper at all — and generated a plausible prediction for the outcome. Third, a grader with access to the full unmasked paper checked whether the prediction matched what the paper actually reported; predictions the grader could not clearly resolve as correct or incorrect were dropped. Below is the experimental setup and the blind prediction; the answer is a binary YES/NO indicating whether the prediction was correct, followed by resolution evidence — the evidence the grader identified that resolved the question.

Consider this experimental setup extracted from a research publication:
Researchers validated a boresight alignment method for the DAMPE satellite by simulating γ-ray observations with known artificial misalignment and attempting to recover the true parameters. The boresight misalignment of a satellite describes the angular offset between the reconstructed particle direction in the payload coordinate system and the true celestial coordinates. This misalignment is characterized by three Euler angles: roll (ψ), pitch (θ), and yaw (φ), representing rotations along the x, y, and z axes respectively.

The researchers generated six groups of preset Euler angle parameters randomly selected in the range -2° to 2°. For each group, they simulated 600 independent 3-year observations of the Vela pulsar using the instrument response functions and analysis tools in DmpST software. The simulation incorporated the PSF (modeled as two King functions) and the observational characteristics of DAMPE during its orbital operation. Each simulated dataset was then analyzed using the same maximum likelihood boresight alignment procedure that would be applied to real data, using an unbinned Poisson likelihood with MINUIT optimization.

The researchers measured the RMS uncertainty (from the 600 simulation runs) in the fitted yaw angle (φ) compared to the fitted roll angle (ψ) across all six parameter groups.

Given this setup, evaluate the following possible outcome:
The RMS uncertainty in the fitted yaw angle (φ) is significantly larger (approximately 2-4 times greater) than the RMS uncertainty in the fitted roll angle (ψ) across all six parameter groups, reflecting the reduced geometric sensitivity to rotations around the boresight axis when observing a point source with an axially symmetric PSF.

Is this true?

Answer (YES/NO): NO